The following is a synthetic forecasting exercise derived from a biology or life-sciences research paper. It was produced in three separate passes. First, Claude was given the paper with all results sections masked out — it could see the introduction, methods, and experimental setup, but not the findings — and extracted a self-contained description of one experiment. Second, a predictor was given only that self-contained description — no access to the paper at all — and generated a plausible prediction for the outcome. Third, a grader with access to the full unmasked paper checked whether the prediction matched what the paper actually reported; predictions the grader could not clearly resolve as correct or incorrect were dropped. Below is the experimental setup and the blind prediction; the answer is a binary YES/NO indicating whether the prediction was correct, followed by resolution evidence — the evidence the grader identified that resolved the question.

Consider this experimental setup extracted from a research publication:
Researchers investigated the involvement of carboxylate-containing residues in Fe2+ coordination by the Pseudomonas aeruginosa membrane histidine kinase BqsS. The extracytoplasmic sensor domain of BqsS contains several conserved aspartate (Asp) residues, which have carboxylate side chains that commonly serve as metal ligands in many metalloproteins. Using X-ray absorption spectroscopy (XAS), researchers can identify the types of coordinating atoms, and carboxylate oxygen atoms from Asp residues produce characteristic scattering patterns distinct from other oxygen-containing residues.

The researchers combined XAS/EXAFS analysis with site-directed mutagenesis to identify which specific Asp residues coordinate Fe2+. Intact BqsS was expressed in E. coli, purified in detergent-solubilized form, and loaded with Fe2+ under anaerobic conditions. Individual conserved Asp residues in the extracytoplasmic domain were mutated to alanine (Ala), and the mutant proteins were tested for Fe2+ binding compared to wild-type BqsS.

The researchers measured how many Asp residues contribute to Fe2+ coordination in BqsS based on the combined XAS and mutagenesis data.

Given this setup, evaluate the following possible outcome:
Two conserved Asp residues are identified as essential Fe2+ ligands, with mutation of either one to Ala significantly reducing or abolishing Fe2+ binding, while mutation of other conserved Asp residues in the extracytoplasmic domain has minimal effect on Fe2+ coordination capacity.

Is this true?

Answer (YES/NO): NO